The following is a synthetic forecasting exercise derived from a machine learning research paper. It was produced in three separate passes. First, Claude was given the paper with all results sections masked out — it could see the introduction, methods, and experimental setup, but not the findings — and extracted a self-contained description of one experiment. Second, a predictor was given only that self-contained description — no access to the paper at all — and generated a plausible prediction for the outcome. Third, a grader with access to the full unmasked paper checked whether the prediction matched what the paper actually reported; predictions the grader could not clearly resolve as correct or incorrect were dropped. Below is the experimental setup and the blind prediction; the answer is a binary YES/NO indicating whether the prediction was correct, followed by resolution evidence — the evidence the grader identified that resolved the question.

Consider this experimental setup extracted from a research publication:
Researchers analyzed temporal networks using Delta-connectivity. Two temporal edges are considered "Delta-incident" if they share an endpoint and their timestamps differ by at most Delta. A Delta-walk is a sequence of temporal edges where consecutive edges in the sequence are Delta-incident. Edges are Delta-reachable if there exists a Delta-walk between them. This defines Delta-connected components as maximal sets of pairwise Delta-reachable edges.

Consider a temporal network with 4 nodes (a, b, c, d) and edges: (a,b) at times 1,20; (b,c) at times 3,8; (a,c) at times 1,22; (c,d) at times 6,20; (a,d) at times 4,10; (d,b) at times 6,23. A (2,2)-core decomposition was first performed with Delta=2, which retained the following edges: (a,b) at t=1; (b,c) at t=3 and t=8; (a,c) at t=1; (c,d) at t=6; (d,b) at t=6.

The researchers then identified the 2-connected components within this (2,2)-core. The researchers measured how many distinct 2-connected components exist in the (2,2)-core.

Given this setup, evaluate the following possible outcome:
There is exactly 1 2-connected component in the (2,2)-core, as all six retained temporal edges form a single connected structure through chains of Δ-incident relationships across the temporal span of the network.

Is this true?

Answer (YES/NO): NO